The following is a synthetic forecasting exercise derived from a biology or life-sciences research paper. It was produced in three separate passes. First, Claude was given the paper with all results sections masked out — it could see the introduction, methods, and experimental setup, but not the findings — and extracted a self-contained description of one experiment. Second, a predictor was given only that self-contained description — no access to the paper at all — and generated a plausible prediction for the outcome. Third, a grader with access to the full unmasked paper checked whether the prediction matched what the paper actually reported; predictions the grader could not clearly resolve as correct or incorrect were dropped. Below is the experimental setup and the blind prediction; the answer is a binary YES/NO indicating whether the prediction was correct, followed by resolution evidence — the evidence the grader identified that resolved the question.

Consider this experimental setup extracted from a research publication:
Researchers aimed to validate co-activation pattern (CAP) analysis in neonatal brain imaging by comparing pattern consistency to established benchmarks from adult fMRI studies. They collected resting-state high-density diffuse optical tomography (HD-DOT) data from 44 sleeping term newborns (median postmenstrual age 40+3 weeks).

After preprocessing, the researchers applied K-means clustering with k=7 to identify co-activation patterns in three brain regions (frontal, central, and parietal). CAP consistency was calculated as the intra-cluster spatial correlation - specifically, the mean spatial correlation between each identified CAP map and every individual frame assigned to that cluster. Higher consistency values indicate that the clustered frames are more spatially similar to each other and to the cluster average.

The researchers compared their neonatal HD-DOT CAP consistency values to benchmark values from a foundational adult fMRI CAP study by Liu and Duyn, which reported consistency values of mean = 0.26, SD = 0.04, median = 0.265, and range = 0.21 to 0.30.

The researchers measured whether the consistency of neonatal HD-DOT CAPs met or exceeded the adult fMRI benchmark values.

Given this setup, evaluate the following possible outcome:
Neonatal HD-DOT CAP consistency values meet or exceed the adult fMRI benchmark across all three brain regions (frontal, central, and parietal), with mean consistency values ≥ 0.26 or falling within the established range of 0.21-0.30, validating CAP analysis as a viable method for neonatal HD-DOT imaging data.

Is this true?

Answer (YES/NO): YES